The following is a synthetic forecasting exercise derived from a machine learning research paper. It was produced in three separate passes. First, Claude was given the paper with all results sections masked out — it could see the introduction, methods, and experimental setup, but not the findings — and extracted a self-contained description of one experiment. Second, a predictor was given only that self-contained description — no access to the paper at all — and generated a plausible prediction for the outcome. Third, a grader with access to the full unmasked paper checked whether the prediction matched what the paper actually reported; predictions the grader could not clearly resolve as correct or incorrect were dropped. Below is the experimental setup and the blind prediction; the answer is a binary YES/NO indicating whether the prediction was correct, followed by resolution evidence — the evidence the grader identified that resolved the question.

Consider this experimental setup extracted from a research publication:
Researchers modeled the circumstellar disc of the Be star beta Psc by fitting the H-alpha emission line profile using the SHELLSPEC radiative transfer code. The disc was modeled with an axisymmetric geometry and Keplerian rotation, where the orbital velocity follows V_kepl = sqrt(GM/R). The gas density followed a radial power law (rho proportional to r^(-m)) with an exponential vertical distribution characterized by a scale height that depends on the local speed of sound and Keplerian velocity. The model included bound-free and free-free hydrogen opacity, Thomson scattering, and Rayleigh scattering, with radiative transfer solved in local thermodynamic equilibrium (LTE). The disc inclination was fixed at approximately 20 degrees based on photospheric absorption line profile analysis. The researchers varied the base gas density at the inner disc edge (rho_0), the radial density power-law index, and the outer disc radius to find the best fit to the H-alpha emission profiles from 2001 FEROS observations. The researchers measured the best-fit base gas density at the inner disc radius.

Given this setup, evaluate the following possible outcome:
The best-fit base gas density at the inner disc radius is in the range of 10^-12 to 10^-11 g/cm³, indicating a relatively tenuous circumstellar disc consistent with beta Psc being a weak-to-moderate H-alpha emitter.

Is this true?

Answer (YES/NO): NO